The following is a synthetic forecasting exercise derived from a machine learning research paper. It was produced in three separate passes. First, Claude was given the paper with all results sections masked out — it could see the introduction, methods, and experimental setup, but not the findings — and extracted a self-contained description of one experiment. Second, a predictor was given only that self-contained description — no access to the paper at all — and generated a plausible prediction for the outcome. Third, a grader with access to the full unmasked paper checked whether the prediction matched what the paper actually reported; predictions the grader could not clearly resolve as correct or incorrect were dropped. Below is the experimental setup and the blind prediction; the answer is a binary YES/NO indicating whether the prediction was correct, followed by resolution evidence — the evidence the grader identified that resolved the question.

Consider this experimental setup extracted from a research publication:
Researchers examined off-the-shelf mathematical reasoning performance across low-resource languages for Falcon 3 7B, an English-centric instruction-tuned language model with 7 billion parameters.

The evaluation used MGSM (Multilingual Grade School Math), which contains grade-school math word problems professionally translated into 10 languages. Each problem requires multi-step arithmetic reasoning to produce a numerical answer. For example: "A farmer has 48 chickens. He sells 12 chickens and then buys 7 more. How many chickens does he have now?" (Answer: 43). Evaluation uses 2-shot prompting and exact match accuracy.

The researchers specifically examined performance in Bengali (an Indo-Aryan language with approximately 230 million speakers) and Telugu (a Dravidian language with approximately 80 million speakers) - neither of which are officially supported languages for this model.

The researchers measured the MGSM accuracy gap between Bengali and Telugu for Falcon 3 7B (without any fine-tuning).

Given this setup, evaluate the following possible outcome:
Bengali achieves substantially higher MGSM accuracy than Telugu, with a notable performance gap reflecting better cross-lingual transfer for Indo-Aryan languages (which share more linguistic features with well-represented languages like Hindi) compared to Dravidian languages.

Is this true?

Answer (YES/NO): YES